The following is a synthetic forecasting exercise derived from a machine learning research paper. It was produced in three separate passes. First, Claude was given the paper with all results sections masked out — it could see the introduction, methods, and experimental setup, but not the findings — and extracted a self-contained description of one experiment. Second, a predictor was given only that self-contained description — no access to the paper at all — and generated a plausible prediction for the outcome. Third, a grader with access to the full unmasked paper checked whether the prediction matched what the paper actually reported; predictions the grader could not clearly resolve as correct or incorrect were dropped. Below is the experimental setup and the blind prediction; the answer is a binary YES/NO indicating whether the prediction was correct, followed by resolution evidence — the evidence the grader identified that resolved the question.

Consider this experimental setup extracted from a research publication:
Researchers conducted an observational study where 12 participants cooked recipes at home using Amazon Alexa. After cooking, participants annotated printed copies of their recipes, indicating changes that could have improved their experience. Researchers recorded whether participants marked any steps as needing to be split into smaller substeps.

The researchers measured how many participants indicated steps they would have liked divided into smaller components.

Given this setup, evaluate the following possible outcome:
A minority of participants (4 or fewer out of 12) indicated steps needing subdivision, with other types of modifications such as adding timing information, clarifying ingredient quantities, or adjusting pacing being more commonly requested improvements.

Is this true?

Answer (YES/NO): NO